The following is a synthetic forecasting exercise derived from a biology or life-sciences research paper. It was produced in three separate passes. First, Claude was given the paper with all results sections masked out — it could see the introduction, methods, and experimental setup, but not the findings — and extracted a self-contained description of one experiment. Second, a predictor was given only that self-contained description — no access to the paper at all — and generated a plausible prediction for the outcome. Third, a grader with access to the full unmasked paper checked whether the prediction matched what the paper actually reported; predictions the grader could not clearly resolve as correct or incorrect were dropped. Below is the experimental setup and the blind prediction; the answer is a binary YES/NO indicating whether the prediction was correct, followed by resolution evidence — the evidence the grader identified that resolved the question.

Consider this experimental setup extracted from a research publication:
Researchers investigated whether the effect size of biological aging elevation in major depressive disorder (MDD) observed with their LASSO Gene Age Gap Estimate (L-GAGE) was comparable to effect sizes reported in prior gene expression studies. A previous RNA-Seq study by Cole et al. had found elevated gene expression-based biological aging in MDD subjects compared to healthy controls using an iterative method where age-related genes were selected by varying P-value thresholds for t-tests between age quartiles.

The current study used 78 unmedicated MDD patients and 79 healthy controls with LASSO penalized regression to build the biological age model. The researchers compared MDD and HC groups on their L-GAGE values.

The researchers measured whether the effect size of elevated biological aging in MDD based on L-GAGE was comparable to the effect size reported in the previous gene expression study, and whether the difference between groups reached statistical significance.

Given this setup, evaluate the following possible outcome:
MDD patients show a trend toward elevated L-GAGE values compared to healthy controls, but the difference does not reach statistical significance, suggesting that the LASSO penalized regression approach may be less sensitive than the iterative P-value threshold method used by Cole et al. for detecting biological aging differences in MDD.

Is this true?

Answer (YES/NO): NO